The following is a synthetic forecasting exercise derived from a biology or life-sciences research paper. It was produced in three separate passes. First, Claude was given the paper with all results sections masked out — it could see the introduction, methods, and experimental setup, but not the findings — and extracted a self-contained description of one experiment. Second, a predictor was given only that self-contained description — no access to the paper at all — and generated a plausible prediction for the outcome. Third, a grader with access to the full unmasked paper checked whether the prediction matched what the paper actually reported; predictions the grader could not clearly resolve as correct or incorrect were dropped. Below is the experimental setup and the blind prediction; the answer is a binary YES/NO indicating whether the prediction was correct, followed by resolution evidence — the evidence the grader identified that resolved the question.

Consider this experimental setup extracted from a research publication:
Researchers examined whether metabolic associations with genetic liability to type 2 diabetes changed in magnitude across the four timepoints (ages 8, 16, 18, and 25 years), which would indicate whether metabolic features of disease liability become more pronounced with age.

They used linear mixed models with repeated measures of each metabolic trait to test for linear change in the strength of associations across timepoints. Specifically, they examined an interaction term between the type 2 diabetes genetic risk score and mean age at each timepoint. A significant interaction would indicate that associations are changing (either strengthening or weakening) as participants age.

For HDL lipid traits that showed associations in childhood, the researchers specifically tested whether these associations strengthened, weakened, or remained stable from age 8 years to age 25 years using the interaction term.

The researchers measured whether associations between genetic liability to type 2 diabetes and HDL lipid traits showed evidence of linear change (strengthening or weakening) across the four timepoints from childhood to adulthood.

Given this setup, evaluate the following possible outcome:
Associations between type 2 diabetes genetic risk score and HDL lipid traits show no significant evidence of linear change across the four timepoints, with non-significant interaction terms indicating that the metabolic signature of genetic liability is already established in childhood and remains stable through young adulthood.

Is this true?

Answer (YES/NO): YES